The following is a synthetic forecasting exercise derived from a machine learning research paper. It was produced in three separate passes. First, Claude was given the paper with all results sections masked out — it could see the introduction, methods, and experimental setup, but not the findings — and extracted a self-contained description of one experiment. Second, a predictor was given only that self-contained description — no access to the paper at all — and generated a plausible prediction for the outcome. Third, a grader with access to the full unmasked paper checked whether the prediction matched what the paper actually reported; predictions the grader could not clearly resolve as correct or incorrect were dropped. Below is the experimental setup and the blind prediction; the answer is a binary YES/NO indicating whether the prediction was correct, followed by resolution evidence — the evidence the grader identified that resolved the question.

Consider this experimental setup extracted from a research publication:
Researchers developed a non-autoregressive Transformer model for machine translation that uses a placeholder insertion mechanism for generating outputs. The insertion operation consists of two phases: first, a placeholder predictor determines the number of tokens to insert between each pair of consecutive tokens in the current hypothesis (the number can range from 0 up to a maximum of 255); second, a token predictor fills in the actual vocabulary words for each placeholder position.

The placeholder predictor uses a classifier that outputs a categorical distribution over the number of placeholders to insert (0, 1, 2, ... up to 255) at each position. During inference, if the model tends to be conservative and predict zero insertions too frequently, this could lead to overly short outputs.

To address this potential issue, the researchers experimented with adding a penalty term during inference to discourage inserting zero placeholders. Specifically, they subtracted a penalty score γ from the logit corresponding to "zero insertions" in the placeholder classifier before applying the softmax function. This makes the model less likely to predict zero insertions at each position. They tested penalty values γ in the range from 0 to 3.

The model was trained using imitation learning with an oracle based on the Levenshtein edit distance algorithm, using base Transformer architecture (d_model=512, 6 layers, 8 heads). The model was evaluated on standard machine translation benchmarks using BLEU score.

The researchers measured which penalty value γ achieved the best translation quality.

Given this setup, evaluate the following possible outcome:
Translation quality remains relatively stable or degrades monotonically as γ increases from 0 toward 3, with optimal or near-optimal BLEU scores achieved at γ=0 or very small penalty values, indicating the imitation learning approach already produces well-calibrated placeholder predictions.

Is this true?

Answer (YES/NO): YES